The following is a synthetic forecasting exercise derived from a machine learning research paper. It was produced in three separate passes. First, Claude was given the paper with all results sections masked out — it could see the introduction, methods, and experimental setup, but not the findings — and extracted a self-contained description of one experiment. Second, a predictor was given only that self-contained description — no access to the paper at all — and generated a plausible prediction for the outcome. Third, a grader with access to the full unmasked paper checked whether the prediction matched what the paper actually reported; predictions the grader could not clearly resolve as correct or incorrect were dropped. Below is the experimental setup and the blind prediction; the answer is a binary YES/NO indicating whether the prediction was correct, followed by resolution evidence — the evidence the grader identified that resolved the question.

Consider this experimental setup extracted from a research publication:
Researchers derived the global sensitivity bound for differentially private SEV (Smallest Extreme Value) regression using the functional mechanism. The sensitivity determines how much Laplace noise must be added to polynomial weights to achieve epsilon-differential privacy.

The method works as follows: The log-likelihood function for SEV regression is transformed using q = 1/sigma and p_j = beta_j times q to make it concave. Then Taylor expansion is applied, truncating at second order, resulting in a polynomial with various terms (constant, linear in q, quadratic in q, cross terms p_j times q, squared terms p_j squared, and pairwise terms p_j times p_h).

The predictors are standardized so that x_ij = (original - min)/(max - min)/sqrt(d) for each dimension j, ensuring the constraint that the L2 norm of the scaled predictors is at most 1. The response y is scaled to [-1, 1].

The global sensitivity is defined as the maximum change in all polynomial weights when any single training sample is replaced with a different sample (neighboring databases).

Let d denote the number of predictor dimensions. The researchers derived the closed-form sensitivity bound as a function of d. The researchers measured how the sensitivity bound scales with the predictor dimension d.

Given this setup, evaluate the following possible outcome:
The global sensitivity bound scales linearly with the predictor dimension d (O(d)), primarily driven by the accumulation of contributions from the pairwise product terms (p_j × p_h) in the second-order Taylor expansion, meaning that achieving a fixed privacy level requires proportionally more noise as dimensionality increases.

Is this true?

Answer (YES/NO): YES